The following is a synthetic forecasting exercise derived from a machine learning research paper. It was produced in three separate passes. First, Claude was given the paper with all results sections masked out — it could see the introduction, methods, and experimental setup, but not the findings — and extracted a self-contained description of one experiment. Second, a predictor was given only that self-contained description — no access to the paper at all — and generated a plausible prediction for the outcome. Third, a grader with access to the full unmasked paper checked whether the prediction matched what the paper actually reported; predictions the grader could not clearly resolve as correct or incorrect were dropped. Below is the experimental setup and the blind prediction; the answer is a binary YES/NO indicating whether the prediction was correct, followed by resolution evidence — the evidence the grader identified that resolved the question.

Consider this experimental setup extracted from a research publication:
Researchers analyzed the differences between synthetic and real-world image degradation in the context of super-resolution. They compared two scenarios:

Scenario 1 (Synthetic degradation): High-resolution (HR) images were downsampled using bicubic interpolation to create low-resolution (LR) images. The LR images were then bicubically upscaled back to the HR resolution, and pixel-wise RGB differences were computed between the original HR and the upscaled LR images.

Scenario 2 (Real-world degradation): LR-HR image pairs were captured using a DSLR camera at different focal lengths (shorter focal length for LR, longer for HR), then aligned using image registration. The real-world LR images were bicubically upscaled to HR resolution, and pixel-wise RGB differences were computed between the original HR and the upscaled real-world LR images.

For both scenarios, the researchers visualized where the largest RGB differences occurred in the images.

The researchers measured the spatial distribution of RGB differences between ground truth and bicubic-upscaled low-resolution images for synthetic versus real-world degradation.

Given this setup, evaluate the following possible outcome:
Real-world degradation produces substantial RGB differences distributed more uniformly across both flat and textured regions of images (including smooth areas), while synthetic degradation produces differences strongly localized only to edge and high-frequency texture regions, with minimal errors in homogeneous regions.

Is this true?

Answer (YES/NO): YES